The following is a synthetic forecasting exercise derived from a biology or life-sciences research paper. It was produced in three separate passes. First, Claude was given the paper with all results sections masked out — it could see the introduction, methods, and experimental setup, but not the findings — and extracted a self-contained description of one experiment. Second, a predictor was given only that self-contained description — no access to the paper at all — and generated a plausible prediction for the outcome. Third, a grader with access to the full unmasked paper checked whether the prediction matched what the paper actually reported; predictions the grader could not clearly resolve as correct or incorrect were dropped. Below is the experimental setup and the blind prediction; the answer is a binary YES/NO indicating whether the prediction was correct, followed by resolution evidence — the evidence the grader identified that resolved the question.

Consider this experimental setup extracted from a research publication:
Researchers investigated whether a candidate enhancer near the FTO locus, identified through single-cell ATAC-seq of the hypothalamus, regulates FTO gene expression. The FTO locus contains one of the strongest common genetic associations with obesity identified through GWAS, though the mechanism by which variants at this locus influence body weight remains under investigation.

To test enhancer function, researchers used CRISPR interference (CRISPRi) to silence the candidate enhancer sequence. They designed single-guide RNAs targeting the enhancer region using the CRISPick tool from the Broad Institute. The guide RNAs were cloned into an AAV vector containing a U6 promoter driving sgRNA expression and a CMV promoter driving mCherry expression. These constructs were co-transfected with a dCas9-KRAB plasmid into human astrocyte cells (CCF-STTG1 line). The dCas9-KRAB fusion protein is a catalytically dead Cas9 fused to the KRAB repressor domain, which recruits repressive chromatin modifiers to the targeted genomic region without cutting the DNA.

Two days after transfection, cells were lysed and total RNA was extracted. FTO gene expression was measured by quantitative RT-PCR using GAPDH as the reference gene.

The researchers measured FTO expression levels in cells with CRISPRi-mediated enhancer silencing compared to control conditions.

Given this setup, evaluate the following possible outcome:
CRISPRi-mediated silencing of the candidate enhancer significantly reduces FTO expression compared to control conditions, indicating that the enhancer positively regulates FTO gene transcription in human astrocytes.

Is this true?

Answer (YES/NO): YES